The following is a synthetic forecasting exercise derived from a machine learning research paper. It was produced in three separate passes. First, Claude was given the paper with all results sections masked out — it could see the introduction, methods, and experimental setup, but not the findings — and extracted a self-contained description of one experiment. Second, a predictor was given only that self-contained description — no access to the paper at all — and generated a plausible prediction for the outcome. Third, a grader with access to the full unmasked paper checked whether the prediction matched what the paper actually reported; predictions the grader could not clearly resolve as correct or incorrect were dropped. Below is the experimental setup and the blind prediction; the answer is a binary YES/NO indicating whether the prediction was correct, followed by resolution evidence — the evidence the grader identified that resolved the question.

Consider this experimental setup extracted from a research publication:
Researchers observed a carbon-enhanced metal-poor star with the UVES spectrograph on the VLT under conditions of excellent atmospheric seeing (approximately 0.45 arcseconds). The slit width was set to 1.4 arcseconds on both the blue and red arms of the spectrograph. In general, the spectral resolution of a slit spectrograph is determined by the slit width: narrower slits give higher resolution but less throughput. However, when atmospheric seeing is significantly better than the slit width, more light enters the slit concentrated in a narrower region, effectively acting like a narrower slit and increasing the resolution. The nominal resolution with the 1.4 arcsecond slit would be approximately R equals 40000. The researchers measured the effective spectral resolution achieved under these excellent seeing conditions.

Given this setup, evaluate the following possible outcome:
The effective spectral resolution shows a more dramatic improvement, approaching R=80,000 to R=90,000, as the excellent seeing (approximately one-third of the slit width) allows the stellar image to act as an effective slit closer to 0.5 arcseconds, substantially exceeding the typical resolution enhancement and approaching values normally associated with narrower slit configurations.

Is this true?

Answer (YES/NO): NO